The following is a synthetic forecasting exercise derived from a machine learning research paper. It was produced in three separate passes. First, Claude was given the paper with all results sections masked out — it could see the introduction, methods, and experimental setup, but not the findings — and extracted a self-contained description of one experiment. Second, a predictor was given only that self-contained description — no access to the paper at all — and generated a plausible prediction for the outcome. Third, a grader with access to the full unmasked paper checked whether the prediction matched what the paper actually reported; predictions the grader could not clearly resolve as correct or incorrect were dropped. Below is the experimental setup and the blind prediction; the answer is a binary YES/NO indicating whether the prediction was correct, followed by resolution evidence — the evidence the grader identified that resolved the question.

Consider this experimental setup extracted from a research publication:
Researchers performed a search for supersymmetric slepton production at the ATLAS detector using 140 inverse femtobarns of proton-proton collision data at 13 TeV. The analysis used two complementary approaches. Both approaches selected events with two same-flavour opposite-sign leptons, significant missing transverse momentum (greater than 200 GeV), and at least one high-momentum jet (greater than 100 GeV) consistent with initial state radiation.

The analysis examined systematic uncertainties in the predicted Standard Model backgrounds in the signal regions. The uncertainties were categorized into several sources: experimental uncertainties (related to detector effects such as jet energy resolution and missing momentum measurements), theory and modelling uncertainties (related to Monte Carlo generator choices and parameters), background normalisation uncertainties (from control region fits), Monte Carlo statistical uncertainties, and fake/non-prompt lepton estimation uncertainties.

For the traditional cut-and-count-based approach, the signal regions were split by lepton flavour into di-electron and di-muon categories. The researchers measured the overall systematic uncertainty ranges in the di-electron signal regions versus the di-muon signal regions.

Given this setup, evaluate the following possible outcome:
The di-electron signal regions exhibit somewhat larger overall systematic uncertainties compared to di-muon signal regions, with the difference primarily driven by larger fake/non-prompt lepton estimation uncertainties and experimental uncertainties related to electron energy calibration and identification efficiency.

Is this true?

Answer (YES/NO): NO